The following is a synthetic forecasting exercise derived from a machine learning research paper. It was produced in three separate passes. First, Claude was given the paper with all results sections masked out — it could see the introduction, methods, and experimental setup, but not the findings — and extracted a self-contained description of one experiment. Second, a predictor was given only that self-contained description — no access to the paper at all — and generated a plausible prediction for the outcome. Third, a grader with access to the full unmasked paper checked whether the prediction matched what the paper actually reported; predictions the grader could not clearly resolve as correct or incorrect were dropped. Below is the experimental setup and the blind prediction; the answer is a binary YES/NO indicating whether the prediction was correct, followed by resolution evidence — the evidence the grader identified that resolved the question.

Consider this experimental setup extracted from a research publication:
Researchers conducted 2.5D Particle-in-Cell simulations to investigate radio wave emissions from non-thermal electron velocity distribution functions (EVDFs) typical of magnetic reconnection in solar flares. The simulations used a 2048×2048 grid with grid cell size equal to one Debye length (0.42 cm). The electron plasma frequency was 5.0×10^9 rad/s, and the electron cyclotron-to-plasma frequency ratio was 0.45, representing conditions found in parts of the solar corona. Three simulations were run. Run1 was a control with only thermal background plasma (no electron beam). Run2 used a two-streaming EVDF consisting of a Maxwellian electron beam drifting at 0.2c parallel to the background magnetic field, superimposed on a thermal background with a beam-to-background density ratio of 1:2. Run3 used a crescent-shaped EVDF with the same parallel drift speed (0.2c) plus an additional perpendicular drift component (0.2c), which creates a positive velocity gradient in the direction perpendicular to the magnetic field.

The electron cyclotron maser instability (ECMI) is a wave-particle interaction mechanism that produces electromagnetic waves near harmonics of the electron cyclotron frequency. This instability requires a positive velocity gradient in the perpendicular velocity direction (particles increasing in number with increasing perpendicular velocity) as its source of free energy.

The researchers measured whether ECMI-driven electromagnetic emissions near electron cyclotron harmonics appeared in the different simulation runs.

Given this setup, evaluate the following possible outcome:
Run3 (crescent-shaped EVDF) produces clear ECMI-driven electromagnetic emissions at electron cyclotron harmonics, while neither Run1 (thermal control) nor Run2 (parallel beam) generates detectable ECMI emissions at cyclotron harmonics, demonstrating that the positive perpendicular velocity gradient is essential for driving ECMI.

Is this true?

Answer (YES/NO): YES